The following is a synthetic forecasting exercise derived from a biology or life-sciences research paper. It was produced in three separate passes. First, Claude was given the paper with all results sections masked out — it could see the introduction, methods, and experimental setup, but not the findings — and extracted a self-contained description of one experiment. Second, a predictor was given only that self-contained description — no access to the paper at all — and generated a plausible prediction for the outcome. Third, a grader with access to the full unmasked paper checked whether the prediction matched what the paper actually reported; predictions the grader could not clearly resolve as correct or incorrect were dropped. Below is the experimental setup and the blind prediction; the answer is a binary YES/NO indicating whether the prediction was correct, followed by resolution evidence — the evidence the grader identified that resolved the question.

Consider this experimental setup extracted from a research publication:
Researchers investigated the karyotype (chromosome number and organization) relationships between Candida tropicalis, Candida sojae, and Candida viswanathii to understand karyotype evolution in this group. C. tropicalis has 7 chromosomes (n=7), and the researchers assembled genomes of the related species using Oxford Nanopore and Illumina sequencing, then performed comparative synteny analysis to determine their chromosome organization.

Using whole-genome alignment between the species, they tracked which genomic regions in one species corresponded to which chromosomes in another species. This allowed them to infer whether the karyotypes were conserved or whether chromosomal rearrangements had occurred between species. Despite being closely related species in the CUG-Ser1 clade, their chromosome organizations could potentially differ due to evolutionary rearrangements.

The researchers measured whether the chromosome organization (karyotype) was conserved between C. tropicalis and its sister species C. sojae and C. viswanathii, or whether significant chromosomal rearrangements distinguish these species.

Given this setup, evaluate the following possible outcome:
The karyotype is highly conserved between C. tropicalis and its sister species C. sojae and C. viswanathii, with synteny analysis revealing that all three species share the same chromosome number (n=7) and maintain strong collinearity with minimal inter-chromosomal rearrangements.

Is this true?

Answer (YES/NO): NO